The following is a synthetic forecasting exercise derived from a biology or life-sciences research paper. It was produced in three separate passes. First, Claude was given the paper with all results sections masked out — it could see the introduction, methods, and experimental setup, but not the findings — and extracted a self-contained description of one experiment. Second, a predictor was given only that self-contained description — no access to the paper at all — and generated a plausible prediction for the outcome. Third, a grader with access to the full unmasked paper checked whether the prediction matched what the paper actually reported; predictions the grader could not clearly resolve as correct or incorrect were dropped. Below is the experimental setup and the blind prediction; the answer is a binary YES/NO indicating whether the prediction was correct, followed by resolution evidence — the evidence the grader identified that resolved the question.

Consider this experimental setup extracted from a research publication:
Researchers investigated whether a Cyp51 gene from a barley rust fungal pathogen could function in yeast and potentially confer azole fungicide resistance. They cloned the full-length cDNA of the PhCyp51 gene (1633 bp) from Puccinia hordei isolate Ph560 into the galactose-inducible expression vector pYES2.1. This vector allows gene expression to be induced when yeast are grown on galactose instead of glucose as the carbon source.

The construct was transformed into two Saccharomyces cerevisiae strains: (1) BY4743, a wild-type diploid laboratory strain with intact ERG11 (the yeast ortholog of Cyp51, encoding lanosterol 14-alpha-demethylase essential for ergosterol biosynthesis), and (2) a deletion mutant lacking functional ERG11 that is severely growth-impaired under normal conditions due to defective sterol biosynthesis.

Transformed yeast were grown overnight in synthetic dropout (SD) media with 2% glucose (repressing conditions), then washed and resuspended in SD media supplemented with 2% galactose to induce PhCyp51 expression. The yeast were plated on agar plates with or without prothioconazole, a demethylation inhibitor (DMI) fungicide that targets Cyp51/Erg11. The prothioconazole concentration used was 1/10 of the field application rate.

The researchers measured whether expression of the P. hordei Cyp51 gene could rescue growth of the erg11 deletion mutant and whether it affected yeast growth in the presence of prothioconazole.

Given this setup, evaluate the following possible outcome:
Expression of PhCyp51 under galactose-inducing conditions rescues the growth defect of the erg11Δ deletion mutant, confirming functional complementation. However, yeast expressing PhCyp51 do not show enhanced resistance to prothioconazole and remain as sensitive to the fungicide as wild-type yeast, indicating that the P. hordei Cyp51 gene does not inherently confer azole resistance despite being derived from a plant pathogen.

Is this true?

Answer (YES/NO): NO